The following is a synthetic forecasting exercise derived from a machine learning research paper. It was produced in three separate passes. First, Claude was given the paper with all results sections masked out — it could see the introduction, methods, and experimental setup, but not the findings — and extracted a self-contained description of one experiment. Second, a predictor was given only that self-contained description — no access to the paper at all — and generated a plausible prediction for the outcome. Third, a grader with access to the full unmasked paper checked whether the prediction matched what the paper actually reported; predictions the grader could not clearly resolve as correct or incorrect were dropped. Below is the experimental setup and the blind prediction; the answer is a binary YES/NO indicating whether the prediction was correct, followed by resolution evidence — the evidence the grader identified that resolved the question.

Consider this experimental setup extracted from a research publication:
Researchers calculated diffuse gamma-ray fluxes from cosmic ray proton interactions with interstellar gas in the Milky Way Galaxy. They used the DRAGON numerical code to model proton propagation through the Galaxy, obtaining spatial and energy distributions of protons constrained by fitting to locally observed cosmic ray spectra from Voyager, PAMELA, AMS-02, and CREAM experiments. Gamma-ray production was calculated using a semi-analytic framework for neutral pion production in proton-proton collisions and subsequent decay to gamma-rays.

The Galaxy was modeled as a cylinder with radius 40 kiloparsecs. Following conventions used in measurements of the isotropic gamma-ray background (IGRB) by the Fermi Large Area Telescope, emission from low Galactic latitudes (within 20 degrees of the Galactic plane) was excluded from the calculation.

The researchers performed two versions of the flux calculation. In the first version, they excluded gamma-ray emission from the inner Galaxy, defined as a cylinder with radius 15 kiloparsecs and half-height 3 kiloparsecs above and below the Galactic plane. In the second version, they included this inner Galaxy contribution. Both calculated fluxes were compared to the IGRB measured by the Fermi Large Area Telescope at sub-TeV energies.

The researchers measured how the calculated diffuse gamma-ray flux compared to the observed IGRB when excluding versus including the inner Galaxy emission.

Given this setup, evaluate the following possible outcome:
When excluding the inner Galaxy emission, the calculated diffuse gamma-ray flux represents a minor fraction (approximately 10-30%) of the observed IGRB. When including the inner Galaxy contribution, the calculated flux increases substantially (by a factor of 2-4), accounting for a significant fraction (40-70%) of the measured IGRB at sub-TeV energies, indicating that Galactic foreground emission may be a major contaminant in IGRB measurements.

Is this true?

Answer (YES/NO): NO